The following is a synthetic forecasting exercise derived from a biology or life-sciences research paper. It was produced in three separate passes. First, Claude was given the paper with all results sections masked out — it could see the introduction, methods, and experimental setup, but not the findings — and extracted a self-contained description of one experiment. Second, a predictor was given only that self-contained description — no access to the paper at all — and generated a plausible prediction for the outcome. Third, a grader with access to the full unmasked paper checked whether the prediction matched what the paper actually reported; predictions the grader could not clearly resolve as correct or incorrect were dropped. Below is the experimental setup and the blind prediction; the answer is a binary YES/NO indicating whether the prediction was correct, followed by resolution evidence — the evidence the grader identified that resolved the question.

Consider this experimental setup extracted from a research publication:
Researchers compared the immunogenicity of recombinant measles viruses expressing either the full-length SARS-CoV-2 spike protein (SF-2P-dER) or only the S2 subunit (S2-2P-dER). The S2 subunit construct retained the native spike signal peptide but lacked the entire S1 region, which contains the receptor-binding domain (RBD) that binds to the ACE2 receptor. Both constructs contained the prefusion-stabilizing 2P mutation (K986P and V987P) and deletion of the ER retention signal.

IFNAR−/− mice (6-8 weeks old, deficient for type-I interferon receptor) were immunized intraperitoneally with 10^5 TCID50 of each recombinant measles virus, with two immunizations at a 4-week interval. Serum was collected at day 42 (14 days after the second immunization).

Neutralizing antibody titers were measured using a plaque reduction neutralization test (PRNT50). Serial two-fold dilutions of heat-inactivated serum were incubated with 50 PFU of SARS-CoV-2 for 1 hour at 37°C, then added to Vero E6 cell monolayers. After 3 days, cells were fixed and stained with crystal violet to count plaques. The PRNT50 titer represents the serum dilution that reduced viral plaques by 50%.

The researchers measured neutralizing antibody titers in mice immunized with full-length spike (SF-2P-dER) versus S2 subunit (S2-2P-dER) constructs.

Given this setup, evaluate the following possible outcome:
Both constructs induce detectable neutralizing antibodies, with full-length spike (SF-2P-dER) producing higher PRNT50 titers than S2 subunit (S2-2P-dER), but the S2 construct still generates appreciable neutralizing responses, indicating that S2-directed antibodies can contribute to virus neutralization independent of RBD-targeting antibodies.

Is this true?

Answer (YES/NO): NO